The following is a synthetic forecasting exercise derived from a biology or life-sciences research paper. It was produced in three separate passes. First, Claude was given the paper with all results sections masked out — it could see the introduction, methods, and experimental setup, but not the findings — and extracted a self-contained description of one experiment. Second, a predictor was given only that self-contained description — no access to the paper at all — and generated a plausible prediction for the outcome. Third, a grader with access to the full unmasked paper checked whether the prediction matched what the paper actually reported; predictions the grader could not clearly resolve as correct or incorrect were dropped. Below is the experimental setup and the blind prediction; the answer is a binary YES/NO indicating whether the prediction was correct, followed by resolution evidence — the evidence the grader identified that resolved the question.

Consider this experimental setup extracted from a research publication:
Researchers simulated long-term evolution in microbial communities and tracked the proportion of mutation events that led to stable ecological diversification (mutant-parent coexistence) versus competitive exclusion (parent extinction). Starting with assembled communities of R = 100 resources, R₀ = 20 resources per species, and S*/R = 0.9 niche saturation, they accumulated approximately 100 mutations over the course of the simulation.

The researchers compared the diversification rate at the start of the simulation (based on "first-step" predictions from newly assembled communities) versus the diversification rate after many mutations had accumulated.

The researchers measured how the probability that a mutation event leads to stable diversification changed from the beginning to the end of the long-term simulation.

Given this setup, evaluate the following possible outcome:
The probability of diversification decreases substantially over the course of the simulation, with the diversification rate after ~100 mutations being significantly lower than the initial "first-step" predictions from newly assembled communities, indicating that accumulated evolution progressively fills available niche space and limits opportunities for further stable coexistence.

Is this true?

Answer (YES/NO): NO